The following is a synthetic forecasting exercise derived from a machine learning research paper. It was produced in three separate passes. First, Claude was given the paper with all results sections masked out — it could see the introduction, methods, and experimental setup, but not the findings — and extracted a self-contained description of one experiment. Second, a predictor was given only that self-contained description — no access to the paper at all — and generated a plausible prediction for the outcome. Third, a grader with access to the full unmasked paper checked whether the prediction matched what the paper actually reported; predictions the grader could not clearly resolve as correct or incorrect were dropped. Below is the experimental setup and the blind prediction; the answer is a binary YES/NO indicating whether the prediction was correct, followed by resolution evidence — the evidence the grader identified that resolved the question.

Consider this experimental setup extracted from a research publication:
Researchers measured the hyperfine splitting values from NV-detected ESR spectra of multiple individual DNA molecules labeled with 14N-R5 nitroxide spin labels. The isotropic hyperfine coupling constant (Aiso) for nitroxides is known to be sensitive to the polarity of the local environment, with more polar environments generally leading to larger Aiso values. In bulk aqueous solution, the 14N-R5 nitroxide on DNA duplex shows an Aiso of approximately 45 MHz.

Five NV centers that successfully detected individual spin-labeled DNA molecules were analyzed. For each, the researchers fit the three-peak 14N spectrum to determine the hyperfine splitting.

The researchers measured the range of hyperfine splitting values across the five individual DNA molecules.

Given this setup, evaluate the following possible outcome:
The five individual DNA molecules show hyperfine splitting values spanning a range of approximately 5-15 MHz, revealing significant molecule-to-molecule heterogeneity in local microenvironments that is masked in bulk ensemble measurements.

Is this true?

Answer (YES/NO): NO